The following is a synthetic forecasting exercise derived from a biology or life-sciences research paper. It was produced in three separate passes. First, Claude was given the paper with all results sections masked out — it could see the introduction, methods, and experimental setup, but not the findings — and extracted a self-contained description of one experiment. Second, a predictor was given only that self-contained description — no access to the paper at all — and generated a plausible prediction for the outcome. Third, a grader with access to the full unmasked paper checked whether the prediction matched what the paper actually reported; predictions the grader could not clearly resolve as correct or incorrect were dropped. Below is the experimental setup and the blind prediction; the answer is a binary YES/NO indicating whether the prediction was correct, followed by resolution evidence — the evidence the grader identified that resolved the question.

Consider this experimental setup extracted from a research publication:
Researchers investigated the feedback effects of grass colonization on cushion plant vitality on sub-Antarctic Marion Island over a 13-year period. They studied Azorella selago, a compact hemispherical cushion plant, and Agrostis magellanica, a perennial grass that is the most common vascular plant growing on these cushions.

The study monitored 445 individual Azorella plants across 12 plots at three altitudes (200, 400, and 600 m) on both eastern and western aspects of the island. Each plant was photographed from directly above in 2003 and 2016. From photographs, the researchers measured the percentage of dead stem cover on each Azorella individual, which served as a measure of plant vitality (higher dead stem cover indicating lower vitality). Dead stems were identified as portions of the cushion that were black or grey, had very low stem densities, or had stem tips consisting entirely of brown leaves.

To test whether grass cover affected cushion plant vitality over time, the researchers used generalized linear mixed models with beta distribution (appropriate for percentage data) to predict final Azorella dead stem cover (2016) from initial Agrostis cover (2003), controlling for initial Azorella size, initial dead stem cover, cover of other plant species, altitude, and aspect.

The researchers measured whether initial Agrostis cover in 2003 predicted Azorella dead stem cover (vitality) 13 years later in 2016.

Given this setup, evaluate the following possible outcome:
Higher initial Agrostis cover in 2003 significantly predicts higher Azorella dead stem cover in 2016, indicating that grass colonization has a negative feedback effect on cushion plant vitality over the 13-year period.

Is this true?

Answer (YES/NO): NO